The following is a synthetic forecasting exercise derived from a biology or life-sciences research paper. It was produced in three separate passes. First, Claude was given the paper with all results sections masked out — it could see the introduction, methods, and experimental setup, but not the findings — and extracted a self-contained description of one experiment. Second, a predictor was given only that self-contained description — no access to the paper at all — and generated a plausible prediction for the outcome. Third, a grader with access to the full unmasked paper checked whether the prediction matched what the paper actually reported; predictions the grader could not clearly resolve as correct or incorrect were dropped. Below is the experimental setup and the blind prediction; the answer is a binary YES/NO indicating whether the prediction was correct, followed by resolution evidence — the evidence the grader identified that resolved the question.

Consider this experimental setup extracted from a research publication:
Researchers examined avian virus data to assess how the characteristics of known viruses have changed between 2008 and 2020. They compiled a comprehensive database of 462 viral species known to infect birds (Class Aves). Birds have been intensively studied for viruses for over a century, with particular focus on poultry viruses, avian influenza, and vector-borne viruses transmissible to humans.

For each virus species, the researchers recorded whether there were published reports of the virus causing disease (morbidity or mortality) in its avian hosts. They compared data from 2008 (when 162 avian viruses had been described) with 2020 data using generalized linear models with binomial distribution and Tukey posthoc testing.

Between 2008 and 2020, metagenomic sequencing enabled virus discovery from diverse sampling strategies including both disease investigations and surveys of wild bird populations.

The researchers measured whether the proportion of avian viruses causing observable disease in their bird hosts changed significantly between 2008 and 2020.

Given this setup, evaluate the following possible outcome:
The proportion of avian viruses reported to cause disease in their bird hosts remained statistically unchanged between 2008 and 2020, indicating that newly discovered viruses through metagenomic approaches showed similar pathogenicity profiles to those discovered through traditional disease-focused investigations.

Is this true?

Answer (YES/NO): NO